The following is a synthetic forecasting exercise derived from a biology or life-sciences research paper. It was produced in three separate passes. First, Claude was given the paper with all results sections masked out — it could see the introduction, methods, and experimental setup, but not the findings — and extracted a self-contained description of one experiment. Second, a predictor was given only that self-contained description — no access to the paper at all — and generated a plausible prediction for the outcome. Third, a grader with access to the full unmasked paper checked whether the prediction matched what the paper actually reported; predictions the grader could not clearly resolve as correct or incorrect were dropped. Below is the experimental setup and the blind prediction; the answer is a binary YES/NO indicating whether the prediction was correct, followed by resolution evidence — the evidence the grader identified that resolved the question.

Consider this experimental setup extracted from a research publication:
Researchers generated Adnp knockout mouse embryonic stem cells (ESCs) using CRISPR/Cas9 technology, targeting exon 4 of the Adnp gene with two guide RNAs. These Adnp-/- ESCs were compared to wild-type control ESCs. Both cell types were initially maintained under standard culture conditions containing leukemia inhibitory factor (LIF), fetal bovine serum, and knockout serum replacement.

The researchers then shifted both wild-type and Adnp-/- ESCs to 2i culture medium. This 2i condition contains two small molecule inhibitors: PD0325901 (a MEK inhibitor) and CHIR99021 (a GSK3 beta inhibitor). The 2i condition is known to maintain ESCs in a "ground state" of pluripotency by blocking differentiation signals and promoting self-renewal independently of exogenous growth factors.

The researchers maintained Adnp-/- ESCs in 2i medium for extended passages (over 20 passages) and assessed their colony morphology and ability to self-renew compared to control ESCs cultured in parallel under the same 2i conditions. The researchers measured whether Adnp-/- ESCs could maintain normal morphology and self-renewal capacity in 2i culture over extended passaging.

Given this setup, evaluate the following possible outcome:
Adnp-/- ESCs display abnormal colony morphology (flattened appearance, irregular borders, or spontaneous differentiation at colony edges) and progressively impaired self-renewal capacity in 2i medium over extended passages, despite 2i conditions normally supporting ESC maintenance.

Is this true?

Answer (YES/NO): NO